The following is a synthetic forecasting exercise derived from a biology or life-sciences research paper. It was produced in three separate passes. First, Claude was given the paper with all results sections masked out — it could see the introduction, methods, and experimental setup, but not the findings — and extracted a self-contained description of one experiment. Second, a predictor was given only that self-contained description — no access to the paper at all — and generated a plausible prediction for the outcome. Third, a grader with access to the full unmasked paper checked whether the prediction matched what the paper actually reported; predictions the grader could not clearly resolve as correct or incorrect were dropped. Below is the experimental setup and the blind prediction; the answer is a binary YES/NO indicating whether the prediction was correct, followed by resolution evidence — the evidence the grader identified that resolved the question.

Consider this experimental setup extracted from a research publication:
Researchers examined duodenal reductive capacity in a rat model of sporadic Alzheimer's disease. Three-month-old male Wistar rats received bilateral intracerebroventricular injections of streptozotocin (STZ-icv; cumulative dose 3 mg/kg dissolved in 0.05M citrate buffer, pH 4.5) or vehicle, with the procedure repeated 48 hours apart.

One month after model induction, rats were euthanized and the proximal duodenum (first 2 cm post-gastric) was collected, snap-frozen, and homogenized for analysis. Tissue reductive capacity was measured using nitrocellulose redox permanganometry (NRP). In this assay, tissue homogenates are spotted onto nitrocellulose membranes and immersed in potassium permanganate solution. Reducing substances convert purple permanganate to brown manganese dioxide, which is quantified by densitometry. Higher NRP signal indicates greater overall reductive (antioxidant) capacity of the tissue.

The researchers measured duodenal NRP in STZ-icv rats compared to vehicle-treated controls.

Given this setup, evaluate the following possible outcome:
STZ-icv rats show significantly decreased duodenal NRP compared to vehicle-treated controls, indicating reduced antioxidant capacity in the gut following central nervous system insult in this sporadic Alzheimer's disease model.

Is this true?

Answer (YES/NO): NO